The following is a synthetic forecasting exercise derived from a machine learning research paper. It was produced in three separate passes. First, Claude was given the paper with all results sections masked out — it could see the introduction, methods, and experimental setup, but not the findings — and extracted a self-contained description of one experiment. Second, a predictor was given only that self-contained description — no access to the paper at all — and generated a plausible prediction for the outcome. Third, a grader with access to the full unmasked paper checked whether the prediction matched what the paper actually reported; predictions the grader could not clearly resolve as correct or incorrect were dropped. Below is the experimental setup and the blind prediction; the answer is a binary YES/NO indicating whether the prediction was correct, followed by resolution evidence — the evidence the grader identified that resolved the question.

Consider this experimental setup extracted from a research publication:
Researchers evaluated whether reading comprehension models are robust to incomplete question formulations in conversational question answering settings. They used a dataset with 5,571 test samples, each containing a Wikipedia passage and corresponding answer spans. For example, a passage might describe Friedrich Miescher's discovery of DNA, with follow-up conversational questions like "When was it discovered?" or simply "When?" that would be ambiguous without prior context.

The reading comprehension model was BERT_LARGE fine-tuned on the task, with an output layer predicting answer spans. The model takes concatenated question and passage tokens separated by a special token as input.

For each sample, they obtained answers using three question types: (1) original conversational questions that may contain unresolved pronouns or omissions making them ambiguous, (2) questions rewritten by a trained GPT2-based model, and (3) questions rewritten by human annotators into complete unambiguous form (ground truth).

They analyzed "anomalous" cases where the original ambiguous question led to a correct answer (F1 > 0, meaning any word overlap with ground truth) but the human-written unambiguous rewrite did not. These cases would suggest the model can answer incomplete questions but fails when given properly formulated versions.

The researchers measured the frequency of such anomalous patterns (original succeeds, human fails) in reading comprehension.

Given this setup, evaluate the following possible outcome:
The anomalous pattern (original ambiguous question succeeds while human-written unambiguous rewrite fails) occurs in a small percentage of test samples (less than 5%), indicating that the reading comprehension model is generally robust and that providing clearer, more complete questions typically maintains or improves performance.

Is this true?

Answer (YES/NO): NO